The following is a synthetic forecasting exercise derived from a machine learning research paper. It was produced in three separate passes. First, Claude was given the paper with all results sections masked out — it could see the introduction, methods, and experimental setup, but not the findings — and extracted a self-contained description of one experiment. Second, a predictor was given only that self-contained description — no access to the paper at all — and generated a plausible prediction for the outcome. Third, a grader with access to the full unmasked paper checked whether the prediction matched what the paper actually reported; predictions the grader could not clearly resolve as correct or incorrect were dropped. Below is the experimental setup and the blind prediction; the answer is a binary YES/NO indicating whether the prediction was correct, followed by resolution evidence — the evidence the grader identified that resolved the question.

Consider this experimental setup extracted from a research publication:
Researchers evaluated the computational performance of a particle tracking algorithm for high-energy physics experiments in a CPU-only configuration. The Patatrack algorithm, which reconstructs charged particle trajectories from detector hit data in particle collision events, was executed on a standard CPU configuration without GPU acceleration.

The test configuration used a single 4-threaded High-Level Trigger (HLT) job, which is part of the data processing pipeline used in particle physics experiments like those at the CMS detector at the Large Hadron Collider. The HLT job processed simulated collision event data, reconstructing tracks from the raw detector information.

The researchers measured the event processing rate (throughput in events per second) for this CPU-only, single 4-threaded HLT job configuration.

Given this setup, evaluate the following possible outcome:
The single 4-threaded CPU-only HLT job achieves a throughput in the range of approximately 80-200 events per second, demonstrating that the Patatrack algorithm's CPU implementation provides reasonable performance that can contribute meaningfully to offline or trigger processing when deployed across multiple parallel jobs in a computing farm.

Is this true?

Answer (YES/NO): NO